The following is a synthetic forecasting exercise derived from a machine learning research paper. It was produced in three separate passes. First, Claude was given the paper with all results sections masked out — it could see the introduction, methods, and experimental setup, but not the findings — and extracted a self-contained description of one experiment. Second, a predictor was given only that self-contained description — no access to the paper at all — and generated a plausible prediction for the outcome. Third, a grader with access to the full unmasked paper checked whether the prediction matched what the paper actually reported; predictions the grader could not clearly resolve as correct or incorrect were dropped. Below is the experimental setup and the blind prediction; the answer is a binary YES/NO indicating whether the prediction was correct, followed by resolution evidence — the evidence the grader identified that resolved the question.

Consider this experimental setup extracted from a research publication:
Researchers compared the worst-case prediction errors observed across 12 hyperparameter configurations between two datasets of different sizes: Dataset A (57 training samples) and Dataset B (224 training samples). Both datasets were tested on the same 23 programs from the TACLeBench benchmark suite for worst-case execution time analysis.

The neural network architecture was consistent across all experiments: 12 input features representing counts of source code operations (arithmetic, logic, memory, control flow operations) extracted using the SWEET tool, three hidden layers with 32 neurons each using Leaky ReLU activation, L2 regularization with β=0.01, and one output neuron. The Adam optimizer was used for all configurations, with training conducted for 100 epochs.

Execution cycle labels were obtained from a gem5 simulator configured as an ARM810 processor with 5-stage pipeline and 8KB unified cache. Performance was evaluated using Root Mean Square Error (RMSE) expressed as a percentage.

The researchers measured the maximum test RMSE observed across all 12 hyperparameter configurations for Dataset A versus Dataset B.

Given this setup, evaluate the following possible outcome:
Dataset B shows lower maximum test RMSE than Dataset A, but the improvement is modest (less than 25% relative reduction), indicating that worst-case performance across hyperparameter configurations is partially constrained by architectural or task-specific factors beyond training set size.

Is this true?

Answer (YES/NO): NO